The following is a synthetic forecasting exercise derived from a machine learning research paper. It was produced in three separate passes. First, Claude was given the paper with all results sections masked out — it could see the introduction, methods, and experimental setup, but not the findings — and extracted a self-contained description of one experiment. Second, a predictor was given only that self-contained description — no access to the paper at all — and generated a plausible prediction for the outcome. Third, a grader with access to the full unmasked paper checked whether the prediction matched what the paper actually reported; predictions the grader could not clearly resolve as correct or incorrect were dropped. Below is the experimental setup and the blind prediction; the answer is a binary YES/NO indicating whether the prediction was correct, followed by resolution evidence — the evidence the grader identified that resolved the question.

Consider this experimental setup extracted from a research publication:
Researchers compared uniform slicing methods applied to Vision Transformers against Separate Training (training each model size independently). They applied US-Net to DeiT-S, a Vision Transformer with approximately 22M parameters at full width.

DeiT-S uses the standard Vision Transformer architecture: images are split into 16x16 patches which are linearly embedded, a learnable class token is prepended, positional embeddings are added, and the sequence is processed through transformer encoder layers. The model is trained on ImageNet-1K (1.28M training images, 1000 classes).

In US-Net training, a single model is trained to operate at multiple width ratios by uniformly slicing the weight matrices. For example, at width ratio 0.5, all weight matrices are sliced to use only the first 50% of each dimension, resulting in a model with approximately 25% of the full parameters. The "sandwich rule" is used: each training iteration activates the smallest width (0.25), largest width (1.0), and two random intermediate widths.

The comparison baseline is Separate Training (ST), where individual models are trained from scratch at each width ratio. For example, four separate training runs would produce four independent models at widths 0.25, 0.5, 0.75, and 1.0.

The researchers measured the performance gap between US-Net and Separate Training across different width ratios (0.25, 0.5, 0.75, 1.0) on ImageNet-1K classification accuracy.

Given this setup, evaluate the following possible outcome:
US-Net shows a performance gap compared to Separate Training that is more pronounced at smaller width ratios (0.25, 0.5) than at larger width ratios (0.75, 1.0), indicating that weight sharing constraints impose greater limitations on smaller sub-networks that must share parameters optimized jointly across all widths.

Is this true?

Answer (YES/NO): NO